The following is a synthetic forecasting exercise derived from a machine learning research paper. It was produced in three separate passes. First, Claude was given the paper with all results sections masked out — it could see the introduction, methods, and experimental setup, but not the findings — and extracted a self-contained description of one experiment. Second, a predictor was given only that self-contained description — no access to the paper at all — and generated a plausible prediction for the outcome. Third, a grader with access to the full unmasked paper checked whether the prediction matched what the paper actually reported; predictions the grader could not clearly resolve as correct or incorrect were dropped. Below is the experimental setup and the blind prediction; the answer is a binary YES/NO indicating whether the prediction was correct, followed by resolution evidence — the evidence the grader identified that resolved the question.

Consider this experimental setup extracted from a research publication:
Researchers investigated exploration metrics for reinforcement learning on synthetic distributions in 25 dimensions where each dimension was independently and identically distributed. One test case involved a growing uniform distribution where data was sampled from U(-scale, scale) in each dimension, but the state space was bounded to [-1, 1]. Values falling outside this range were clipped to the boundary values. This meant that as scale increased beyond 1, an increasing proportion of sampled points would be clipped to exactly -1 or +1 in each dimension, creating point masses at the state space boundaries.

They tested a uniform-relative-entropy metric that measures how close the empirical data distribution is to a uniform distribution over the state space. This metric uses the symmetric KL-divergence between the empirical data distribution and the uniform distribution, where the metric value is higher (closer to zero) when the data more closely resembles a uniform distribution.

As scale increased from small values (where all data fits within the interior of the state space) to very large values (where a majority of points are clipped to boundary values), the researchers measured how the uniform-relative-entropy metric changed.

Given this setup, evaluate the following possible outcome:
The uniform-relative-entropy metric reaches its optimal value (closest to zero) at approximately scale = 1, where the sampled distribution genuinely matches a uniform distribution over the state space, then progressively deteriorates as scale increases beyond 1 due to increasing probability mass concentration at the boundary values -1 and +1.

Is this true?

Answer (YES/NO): YES